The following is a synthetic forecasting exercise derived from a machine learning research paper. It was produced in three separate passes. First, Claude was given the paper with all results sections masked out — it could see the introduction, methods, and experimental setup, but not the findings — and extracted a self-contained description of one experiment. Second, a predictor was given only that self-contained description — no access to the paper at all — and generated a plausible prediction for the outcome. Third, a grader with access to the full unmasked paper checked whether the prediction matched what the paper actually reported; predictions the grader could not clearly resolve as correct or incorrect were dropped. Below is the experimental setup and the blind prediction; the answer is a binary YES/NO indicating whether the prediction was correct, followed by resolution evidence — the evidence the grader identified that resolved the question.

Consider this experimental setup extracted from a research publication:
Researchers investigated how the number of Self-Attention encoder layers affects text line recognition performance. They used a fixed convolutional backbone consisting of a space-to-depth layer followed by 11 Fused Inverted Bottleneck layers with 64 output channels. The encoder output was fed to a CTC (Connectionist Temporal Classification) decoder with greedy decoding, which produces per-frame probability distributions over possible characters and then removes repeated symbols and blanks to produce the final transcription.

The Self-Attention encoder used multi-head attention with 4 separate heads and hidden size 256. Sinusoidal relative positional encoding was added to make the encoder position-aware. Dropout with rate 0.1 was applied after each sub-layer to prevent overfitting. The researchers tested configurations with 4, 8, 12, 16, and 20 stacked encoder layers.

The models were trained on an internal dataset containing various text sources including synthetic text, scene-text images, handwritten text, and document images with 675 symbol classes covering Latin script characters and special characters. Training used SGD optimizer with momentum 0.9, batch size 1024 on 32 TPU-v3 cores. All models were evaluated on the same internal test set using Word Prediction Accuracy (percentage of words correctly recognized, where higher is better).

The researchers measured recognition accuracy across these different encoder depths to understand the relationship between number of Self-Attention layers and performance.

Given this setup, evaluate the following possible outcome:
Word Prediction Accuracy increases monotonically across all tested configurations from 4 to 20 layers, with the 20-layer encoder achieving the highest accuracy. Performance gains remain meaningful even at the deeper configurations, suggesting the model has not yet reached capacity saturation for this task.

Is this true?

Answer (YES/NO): NO